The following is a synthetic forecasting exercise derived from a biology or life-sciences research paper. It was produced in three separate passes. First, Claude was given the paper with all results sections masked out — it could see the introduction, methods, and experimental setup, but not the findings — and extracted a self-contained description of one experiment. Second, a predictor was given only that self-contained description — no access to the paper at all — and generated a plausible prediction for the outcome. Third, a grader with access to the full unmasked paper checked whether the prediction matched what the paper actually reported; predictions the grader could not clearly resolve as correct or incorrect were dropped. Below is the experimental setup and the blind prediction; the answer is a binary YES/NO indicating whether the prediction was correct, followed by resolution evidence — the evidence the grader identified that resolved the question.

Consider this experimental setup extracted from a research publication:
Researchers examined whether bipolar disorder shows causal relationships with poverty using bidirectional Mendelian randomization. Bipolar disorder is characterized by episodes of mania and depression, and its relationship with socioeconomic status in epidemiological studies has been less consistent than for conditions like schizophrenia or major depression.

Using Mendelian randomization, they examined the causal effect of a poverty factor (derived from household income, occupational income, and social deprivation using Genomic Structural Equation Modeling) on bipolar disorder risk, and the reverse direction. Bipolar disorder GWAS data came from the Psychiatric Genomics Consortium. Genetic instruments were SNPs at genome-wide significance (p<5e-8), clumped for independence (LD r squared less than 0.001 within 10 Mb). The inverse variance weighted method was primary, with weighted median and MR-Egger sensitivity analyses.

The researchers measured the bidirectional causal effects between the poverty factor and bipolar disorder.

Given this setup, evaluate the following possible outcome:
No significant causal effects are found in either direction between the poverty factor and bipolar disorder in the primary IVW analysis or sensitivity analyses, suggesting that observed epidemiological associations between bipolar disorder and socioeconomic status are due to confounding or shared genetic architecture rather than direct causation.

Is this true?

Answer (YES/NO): NO